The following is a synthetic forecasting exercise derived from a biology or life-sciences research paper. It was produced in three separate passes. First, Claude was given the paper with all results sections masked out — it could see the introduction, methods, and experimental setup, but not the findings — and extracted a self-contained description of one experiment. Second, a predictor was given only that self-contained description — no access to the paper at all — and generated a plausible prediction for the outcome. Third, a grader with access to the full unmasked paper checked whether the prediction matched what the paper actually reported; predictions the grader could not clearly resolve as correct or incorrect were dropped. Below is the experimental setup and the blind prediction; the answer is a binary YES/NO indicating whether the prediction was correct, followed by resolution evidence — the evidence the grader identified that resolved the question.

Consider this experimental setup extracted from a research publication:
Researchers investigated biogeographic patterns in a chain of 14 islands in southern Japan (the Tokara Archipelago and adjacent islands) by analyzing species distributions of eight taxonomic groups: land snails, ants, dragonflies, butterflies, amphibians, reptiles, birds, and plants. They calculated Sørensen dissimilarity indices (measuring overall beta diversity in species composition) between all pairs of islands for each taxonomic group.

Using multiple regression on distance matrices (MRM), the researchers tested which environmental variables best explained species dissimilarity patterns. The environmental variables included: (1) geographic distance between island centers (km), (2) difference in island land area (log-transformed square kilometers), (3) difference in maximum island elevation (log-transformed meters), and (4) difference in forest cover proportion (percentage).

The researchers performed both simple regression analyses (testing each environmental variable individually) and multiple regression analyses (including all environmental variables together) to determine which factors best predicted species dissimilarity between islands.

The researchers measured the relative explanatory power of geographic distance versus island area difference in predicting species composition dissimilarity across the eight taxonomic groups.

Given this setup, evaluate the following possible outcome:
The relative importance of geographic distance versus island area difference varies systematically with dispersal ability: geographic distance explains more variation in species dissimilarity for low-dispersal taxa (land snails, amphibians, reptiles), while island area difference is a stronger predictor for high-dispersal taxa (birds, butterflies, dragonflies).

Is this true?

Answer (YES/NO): NO